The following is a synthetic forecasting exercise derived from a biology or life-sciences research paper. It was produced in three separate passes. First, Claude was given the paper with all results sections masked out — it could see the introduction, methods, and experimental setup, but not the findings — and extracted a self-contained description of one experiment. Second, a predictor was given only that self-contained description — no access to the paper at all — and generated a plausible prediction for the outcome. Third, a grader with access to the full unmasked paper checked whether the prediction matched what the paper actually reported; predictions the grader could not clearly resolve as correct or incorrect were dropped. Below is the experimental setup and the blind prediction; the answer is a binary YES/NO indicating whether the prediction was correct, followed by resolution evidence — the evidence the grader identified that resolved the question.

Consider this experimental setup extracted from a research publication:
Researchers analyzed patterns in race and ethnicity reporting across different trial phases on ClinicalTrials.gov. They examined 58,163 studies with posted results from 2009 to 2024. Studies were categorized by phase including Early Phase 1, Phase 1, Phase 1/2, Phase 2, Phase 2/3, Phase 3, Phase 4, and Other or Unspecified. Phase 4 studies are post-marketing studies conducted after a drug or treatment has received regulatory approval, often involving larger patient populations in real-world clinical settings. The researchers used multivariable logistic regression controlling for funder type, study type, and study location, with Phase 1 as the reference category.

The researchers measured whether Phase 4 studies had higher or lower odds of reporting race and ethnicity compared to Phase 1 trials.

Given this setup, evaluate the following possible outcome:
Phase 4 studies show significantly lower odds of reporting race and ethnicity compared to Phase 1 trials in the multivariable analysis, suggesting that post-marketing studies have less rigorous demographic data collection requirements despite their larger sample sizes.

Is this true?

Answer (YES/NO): YES